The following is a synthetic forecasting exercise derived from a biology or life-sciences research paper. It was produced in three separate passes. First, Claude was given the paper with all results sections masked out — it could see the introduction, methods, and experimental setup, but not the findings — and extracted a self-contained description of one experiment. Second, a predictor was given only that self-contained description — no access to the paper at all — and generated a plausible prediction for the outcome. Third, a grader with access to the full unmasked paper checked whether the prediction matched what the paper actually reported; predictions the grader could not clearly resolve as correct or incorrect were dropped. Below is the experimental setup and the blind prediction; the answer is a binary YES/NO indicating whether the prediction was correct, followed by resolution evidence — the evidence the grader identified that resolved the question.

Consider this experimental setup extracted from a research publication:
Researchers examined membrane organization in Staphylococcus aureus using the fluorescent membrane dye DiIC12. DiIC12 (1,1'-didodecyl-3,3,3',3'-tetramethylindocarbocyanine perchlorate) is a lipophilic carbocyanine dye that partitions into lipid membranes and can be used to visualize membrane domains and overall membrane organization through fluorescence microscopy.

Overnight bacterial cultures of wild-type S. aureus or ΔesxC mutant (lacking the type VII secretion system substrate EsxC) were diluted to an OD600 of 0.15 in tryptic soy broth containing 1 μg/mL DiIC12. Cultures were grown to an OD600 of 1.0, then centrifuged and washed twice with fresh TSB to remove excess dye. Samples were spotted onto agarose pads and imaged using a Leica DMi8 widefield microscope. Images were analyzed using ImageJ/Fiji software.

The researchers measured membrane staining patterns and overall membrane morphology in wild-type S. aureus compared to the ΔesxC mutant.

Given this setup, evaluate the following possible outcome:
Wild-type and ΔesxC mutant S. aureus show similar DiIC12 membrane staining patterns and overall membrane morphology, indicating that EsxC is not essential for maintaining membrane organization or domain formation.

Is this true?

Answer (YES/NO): NO